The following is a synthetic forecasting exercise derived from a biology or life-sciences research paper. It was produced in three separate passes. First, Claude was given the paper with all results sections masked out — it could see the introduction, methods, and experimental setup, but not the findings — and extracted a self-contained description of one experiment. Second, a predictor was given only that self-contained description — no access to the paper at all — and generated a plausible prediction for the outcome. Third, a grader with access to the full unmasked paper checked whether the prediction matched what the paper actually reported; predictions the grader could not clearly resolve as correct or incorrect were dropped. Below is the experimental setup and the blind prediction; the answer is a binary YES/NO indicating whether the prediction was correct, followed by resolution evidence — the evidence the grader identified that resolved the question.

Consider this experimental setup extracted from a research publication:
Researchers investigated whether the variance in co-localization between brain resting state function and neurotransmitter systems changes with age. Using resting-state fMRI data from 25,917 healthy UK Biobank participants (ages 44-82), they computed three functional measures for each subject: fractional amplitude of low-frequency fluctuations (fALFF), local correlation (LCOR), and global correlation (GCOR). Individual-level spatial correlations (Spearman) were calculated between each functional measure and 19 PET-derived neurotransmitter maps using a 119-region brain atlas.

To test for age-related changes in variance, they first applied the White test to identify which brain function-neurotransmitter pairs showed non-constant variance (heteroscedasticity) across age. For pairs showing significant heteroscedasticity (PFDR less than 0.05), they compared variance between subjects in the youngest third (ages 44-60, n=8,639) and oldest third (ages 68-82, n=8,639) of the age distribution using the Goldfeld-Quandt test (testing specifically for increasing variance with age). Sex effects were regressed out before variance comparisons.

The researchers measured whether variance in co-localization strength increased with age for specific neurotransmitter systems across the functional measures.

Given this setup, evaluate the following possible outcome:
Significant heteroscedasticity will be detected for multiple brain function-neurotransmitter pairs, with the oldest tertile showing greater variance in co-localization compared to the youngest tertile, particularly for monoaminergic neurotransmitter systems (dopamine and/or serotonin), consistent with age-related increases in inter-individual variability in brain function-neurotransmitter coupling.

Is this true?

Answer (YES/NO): YES